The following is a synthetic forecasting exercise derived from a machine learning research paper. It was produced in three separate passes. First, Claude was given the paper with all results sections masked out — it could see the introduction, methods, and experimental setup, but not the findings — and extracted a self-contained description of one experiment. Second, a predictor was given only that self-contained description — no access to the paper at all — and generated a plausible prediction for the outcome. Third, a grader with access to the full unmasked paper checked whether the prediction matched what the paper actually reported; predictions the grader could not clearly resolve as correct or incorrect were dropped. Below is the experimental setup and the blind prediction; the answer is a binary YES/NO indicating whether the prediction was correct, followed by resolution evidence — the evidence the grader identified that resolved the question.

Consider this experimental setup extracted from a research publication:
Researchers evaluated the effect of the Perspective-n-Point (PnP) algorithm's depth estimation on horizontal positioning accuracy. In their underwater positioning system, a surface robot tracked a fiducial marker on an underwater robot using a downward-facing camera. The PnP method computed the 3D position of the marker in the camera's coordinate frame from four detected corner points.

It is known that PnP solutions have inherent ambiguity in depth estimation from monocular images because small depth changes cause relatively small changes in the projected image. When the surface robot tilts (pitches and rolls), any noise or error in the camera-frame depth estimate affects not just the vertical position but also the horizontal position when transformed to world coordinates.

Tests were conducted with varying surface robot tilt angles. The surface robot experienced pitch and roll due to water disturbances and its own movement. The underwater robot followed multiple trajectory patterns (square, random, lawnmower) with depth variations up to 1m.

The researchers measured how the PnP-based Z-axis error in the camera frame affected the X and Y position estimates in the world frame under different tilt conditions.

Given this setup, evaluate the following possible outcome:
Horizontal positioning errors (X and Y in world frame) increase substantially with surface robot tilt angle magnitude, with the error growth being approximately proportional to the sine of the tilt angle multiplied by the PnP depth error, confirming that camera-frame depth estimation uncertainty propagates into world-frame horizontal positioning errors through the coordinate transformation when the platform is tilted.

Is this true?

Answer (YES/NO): NO